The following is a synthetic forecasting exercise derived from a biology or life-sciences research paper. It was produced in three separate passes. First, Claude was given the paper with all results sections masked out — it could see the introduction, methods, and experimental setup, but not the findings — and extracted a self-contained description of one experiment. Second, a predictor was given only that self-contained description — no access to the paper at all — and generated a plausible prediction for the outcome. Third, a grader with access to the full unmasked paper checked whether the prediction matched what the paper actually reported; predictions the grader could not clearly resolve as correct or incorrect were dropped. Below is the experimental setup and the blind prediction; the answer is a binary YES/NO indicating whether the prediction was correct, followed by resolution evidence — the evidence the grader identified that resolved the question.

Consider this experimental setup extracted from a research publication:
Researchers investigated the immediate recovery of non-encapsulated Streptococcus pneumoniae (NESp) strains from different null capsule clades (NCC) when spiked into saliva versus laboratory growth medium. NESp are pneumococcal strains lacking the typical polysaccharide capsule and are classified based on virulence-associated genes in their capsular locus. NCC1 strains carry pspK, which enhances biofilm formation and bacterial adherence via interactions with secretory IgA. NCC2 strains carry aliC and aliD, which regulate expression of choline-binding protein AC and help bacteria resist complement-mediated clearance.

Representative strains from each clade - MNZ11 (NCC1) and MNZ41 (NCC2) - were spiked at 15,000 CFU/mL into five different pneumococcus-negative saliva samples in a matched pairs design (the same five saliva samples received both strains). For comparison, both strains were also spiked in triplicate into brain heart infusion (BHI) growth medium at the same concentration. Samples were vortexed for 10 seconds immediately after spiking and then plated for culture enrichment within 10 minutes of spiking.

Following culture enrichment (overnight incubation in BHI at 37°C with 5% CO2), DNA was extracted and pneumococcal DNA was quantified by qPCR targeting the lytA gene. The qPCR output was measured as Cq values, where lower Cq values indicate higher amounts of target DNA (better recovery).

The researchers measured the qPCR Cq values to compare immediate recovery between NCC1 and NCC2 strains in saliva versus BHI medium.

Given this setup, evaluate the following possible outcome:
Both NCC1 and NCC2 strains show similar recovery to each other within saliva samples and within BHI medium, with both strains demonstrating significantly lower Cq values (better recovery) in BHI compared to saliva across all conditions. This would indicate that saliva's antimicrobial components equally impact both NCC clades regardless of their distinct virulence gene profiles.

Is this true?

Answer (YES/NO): NO